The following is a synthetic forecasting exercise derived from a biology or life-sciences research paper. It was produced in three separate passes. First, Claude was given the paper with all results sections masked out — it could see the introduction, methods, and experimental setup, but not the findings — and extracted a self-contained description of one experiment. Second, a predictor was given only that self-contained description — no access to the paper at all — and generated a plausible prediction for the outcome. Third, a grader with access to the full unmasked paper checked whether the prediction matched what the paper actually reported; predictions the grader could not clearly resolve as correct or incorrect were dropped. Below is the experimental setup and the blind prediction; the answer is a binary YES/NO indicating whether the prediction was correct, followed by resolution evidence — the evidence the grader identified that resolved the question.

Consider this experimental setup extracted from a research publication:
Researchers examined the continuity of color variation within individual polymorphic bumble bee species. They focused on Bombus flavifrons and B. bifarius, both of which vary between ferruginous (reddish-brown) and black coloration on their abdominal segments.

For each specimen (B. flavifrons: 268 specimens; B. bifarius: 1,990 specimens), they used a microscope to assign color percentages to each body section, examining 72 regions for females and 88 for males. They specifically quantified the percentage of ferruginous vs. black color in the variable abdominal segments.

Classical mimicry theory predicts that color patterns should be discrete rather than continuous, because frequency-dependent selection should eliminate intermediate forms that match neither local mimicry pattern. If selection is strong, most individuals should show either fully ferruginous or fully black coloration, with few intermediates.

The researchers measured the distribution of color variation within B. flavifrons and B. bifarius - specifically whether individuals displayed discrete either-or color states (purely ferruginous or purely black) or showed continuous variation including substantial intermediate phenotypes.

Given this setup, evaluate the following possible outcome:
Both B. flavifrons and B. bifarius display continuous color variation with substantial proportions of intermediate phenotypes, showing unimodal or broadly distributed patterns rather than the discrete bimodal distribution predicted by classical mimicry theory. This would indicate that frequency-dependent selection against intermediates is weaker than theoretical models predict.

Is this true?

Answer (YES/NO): YES